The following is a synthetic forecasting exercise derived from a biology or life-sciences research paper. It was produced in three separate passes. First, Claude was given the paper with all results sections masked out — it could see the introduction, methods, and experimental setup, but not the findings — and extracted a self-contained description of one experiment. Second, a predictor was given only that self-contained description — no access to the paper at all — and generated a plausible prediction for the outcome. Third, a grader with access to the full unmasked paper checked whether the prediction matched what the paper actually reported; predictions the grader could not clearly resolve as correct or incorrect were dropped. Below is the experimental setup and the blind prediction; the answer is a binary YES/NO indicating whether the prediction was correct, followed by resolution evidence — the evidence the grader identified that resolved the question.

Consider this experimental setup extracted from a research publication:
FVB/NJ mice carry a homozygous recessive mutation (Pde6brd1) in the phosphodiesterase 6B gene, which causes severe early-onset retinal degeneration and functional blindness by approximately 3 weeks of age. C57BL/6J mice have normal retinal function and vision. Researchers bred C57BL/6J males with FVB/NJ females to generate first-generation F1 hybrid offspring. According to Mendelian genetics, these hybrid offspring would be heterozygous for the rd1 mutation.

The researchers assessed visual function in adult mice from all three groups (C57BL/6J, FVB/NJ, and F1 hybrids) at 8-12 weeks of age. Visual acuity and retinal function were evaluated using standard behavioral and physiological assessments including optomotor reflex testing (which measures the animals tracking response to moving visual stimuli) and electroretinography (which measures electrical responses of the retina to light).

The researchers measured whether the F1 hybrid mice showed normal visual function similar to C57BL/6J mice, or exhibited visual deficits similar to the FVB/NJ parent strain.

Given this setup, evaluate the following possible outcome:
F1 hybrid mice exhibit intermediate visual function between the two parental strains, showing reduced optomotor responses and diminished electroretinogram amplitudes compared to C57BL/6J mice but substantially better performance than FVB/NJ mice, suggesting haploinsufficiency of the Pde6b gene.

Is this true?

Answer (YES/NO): NO